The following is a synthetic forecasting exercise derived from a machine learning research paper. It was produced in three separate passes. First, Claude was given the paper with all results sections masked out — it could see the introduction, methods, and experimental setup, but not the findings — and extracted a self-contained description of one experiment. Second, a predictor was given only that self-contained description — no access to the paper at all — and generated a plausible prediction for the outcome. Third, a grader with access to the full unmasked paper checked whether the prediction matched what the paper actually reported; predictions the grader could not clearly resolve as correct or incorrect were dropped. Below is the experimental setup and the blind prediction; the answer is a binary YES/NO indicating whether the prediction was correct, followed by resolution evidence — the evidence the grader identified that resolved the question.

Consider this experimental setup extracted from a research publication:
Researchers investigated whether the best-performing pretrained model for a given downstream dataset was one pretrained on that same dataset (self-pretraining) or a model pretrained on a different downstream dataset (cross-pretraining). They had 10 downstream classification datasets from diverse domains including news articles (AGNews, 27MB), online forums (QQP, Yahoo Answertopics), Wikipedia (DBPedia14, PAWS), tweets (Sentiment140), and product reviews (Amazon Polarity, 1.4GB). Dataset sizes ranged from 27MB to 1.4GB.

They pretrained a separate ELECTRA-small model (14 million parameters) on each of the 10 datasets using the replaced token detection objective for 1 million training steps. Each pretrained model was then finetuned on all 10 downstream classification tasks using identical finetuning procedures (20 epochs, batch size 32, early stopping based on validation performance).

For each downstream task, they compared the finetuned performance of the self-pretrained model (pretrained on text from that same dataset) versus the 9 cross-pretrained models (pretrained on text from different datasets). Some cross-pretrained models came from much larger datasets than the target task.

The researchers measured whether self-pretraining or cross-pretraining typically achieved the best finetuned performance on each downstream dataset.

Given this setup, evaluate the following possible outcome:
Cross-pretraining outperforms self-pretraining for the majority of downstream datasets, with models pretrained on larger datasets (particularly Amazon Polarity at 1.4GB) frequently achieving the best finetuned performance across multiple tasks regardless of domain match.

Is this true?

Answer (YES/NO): NO